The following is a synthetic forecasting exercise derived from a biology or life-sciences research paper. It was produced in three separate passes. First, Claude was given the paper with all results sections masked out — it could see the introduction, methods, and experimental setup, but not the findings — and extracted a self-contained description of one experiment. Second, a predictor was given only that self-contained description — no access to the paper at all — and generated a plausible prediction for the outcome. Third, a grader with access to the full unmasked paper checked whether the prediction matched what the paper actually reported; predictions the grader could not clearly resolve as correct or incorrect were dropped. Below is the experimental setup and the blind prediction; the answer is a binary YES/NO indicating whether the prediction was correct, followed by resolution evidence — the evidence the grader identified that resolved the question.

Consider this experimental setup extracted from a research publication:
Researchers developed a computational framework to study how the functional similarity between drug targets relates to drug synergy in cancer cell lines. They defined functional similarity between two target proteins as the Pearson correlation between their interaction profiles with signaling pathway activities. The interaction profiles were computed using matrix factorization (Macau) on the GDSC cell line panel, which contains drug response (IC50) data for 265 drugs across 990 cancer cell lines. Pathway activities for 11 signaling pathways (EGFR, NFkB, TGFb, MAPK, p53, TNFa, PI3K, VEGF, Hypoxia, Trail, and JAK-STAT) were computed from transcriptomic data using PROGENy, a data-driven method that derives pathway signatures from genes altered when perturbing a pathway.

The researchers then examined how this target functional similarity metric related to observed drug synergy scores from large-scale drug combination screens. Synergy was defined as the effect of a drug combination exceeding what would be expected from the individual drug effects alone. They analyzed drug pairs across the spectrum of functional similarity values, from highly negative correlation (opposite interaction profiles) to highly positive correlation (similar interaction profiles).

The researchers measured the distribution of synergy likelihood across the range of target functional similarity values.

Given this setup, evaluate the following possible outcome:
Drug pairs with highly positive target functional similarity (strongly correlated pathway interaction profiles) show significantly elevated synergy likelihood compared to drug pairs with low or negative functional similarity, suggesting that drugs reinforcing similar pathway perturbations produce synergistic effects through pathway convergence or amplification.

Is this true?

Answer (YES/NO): NO